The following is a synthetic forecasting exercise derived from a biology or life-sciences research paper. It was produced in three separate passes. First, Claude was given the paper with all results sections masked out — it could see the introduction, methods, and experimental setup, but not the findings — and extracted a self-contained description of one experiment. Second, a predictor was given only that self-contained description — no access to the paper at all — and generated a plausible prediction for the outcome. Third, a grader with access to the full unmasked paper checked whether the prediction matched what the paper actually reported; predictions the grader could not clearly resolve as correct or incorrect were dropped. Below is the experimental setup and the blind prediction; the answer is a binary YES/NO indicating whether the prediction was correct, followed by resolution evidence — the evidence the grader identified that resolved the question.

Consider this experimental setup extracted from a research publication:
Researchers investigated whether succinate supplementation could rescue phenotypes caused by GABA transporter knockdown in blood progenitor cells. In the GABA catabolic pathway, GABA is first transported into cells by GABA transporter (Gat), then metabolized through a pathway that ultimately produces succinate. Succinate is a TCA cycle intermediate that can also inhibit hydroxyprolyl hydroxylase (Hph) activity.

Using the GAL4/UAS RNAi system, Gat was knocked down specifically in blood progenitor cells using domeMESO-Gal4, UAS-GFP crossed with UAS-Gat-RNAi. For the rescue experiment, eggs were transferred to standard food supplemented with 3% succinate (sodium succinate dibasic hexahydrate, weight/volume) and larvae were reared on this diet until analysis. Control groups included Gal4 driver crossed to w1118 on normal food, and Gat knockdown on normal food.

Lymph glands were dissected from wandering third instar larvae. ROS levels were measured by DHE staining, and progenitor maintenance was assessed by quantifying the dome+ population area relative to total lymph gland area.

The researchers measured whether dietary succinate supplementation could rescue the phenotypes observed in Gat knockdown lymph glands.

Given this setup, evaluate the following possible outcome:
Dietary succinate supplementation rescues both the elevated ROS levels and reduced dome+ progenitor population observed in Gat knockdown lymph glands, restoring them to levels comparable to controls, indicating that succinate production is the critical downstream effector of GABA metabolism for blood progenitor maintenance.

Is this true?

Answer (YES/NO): NO